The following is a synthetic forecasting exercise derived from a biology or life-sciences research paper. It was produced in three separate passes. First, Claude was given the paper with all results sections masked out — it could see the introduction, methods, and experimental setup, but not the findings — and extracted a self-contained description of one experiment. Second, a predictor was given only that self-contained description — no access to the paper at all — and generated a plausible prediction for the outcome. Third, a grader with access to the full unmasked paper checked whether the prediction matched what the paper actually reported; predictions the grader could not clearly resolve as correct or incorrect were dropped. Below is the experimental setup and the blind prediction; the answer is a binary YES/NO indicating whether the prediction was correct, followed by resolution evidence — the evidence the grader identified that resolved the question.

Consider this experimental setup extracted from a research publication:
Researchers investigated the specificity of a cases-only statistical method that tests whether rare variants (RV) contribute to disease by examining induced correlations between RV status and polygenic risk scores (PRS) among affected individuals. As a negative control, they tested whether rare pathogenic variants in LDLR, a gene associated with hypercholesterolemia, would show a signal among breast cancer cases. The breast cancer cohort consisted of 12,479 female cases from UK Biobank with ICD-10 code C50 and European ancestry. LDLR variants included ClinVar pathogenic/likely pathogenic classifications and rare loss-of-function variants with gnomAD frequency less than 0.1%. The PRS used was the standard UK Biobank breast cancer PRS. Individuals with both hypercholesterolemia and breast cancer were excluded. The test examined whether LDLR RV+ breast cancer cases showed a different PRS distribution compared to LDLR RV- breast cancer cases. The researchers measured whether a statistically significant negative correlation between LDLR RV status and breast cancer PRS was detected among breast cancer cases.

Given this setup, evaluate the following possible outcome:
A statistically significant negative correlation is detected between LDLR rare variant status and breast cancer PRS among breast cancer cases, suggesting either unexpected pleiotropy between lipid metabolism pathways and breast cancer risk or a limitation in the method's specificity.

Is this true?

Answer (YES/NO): YES